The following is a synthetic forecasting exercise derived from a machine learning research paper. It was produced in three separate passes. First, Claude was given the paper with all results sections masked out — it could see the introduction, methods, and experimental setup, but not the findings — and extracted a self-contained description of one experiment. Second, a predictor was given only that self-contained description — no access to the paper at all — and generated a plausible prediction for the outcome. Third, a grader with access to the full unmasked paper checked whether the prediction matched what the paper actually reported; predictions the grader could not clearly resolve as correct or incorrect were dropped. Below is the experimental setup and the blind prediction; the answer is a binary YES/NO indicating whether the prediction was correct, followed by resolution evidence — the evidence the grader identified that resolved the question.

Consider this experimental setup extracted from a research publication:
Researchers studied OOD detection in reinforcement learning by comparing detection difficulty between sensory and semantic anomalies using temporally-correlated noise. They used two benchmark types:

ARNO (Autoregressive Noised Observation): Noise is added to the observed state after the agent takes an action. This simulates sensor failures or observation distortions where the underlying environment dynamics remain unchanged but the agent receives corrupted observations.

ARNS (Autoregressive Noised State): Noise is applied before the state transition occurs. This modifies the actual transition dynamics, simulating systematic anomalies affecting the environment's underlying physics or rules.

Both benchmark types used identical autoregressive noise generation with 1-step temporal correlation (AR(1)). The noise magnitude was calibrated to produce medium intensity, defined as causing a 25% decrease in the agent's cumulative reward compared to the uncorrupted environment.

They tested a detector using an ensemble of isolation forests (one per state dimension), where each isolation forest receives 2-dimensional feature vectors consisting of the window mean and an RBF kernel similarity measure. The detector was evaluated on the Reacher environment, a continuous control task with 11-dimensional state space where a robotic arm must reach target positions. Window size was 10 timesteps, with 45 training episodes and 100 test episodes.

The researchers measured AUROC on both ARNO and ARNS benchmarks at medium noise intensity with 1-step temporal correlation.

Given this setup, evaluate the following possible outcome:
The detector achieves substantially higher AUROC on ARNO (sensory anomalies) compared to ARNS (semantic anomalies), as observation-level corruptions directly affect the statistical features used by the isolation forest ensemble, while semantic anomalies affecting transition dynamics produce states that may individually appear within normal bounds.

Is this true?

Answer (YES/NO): NO